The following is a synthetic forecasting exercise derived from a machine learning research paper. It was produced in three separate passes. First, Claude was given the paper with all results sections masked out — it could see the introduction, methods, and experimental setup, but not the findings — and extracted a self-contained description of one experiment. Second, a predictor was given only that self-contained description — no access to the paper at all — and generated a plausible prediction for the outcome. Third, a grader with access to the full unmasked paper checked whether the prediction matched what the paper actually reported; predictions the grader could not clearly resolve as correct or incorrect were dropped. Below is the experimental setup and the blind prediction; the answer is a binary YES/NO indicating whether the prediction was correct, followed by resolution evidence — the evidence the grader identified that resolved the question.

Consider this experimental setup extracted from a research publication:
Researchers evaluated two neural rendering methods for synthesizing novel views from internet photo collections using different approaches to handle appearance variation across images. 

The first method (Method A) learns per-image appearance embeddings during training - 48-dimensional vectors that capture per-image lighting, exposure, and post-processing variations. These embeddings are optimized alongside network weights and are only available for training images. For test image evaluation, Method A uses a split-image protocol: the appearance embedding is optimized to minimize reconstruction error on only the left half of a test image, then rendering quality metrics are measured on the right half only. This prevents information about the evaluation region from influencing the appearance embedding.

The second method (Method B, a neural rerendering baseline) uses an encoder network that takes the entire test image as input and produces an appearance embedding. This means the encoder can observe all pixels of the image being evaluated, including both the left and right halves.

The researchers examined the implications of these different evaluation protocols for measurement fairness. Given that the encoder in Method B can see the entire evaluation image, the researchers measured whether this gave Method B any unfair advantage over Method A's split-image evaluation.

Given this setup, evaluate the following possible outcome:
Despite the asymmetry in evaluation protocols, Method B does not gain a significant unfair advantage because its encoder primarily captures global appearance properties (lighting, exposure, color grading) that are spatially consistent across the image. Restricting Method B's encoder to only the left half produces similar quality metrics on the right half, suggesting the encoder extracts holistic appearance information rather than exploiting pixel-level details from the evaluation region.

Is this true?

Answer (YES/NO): YES